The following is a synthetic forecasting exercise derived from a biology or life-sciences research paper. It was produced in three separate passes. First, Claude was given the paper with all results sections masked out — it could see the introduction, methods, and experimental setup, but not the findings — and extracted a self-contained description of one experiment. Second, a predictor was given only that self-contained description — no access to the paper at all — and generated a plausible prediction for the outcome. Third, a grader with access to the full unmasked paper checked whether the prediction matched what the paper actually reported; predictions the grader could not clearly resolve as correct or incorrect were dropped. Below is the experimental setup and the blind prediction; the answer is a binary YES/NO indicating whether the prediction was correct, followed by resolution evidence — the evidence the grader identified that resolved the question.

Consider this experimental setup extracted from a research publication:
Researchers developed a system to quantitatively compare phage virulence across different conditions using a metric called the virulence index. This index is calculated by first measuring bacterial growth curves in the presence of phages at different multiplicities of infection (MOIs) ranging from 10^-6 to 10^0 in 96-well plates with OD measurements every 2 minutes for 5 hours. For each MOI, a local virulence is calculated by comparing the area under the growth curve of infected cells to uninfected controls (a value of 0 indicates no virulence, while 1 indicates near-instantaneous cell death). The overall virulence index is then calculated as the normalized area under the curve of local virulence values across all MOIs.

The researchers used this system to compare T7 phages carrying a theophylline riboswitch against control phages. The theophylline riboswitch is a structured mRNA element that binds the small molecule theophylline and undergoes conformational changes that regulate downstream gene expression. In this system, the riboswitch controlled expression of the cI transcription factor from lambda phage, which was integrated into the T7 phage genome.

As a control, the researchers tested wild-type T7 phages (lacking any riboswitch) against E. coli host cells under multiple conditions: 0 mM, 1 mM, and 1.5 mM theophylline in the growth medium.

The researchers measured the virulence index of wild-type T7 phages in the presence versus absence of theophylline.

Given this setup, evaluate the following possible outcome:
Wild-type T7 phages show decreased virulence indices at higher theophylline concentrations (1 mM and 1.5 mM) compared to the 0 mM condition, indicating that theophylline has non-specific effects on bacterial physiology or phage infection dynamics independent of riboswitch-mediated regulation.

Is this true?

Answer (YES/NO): NO